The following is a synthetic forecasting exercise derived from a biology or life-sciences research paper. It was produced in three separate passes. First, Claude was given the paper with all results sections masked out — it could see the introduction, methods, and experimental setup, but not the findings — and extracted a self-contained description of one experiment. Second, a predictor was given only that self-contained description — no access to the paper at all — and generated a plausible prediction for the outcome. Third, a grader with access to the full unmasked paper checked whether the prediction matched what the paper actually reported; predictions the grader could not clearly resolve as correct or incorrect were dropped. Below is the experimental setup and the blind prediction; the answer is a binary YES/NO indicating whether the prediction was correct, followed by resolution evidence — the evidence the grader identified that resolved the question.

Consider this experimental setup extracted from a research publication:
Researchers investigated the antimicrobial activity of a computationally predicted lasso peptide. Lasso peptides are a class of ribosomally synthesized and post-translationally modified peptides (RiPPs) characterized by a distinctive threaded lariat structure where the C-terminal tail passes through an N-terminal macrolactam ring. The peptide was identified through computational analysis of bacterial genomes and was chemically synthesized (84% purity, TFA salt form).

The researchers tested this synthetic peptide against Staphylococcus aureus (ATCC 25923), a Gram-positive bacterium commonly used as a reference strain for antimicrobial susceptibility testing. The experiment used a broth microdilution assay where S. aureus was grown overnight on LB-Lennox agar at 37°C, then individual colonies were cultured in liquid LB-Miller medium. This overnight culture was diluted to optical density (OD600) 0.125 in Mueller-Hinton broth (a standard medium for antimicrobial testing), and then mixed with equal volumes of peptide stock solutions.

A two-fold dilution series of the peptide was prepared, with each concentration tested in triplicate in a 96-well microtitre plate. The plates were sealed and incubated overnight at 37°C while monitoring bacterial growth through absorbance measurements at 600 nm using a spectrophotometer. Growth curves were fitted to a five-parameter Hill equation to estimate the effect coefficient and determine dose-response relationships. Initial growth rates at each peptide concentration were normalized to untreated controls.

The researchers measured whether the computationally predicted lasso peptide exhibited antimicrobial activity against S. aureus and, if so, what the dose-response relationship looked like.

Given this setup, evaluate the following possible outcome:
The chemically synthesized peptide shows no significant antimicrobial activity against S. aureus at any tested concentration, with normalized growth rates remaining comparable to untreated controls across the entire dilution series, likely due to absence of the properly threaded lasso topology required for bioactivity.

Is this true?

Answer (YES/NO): NO